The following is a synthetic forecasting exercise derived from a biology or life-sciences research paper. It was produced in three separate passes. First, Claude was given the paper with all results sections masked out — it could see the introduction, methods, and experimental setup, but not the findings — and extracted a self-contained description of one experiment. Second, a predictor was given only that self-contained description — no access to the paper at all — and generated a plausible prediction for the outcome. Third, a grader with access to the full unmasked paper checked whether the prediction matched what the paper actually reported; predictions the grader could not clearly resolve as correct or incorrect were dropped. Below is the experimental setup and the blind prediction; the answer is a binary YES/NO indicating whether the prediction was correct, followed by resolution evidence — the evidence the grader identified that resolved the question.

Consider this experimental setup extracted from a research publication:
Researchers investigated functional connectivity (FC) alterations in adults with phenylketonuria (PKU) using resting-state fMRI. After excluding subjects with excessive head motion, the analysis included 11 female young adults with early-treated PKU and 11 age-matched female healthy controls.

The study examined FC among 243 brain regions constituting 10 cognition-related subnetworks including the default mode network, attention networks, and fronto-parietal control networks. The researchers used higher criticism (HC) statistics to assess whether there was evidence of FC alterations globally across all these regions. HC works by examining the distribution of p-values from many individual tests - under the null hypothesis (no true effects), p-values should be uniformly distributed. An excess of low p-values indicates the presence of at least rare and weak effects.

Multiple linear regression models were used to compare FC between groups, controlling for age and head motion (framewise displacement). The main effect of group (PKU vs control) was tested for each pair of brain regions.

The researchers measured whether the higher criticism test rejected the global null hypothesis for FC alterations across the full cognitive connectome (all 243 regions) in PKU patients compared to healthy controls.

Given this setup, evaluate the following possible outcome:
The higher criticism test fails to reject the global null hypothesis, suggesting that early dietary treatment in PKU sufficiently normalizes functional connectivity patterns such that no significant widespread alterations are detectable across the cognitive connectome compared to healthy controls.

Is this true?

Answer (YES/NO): NO